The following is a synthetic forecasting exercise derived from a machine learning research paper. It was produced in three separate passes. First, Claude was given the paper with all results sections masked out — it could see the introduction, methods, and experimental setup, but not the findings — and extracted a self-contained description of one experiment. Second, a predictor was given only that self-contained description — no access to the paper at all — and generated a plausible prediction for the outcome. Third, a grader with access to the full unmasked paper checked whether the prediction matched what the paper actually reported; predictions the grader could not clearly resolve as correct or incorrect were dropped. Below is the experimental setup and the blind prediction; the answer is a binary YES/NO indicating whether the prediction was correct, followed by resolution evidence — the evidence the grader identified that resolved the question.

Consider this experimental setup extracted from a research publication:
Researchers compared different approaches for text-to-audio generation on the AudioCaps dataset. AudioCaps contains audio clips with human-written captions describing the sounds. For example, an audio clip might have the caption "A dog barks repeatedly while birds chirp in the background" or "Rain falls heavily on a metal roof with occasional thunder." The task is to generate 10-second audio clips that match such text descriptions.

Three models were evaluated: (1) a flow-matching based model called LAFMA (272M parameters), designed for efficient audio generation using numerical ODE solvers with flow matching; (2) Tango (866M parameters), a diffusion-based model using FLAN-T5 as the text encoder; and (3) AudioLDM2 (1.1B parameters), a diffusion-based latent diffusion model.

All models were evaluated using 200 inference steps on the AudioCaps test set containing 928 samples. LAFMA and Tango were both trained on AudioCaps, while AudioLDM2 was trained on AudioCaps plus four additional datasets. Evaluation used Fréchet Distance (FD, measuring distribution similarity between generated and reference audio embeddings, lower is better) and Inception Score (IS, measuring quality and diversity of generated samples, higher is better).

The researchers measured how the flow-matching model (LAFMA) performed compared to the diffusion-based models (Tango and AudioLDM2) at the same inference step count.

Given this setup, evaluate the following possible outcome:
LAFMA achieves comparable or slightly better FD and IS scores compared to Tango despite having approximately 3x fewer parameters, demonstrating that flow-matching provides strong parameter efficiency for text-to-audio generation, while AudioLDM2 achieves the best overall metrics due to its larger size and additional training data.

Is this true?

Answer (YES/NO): NO